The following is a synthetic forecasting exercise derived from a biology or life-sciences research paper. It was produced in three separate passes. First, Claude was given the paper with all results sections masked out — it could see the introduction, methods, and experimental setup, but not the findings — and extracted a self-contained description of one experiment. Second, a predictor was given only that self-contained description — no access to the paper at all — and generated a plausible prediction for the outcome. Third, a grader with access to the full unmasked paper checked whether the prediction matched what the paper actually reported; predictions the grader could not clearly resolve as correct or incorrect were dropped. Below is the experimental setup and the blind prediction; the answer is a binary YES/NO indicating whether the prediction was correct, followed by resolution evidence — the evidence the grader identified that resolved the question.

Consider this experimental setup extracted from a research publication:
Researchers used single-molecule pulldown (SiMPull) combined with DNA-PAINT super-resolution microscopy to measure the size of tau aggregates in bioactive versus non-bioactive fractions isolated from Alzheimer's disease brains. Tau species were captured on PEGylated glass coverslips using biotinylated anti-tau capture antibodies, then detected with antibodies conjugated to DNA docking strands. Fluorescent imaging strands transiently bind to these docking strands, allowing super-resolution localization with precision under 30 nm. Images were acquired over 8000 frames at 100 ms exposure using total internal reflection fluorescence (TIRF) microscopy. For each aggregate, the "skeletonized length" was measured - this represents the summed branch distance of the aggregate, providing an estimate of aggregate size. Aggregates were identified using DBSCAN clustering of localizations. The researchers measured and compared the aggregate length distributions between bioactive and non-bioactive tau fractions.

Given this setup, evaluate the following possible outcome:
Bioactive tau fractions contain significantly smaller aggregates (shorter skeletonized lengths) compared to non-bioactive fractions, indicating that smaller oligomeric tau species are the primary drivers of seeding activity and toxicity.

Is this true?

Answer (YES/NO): NO